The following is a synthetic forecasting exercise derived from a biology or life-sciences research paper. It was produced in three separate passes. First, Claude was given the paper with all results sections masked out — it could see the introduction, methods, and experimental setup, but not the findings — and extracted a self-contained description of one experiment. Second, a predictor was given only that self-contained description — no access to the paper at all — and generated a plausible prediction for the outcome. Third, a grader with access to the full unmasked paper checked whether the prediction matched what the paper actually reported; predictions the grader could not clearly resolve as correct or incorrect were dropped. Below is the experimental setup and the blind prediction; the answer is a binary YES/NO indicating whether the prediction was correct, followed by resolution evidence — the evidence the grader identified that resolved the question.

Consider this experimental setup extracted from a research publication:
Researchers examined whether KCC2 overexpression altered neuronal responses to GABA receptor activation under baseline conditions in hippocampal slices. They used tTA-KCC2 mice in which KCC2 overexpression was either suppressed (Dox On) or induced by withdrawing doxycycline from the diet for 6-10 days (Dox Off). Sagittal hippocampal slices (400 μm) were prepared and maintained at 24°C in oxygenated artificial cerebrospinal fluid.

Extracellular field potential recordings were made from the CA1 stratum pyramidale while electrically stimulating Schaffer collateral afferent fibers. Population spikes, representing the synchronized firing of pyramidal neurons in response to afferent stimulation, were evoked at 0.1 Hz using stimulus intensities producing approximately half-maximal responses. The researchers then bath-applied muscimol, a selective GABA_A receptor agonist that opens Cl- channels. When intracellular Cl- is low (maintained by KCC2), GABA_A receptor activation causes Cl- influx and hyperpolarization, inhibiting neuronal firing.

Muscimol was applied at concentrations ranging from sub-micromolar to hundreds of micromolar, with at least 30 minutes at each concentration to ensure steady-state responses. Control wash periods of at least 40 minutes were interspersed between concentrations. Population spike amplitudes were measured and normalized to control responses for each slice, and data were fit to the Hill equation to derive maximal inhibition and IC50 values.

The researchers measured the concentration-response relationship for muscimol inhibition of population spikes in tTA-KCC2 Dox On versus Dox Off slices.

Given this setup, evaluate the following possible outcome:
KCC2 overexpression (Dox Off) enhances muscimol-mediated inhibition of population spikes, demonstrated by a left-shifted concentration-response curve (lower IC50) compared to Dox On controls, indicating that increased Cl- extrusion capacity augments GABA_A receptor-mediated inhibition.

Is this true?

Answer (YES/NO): NO